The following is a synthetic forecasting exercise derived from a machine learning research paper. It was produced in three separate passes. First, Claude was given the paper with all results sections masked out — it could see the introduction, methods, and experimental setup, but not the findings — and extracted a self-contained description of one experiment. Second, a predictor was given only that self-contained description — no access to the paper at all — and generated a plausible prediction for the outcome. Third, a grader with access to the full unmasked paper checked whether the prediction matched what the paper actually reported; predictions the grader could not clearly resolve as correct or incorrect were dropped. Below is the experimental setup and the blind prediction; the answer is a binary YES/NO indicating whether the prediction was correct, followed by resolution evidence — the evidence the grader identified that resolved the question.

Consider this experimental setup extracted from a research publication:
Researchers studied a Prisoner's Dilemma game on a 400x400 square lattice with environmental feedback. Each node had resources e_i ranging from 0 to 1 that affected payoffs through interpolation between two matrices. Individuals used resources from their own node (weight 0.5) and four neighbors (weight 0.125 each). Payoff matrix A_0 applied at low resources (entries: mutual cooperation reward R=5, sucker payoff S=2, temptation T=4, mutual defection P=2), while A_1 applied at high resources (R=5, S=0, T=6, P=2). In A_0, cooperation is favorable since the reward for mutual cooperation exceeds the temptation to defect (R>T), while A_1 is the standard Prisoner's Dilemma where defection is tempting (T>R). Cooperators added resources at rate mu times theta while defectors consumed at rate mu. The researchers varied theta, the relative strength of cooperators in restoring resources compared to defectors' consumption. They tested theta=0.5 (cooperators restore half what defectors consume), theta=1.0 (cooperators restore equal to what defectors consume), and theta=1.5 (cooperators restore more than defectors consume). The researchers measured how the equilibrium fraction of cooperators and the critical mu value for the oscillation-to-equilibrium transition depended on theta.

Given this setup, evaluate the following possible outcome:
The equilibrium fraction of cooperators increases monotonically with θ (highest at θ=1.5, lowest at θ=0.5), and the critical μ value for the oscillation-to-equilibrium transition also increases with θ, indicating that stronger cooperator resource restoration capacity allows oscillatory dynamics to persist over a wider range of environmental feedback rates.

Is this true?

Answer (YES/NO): NO